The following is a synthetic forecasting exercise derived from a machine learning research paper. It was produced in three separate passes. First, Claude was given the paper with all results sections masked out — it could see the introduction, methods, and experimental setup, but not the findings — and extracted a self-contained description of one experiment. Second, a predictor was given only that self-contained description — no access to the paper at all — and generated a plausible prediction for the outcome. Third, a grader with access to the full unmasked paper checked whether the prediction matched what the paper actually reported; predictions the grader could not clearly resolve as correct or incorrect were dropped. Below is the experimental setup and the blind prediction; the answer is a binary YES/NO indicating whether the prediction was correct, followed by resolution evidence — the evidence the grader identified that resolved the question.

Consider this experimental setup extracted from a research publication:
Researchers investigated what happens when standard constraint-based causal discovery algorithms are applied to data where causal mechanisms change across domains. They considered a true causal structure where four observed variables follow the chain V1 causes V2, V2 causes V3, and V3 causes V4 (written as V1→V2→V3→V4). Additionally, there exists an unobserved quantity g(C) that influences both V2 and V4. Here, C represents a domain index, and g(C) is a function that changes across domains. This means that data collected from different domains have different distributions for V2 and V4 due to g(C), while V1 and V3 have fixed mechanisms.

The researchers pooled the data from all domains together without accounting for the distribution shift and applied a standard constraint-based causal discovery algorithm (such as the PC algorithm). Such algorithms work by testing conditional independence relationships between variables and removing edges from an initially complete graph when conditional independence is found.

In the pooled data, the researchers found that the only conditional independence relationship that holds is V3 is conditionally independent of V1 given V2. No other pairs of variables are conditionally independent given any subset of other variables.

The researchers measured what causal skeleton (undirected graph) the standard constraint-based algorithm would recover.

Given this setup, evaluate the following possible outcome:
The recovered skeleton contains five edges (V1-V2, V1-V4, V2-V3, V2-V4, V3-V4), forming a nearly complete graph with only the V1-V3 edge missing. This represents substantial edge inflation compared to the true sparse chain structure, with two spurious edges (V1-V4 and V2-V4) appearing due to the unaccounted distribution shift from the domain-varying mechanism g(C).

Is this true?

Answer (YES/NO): YES